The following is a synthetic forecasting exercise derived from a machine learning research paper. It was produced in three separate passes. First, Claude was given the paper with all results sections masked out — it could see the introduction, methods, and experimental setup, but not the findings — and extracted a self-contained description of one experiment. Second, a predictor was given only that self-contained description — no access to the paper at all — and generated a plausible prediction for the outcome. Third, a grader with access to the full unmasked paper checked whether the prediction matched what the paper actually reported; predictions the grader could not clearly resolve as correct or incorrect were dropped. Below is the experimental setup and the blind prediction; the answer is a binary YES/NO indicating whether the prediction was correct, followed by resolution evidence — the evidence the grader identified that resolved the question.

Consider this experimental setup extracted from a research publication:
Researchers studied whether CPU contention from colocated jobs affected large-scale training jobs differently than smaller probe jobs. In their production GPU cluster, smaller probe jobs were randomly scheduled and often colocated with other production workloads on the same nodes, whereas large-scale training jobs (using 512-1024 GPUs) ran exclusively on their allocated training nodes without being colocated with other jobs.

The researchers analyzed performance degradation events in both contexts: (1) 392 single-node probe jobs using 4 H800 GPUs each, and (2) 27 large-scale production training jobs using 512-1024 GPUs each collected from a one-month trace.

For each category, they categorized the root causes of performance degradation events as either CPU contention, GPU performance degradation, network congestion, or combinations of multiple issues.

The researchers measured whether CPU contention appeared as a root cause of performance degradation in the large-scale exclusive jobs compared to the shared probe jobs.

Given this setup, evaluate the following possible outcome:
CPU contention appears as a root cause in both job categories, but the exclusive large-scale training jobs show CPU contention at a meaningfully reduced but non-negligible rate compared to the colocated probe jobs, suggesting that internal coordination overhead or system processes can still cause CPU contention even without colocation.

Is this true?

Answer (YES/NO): NO